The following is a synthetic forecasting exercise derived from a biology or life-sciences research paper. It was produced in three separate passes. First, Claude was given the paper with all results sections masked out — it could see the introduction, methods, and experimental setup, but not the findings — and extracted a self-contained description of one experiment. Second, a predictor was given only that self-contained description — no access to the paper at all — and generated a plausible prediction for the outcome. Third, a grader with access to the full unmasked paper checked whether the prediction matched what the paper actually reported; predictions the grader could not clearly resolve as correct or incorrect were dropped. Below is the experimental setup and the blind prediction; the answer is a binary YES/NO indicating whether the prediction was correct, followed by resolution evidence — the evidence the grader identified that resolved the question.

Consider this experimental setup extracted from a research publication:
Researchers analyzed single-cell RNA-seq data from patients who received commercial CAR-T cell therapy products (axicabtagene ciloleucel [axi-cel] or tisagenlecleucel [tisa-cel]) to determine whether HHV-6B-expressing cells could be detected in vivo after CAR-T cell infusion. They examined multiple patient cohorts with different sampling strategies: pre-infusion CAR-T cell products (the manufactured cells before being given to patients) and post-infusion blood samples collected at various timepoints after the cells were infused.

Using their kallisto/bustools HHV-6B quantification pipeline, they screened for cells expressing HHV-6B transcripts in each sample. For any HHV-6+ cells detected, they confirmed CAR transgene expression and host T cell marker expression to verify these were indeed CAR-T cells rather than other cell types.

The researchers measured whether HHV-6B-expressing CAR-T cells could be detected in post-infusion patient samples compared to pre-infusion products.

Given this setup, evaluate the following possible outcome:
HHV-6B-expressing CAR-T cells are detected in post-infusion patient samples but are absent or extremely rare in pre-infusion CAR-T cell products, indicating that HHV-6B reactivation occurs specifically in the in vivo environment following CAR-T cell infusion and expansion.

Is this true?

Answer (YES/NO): YES